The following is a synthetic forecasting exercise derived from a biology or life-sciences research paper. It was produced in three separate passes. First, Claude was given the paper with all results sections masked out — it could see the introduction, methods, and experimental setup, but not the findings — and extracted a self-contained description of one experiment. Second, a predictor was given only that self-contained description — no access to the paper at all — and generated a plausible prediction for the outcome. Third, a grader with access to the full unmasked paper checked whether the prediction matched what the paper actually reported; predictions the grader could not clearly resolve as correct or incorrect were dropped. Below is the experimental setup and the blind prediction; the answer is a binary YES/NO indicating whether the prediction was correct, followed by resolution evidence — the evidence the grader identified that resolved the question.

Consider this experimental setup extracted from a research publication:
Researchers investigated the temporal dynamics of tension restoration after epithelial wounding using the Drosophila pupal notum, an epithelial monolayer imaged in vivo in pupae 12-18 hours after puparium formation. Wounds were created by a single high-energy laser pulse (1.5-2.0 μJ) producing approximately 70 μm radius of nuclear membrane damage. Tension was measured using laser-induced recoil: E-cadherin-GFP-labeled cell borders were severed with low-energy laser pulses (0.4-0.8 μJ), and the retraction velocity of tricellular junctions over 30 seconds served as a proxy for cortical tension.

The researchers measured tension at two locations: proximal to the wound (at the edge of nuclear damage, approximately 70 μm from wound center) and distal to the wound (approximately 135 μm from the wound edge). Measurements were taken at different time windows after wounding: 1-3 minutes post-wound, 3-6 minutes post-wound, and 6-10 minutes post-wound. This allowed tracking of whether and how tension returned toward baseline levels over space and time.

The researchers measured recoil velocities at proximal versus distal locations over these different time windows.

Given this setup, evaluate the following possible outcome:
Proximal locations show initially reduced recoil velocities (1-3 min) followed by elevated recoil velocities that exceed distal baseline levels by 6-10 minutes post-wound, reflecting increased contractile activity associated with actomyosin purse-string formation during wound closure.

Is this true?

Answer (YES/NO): NO